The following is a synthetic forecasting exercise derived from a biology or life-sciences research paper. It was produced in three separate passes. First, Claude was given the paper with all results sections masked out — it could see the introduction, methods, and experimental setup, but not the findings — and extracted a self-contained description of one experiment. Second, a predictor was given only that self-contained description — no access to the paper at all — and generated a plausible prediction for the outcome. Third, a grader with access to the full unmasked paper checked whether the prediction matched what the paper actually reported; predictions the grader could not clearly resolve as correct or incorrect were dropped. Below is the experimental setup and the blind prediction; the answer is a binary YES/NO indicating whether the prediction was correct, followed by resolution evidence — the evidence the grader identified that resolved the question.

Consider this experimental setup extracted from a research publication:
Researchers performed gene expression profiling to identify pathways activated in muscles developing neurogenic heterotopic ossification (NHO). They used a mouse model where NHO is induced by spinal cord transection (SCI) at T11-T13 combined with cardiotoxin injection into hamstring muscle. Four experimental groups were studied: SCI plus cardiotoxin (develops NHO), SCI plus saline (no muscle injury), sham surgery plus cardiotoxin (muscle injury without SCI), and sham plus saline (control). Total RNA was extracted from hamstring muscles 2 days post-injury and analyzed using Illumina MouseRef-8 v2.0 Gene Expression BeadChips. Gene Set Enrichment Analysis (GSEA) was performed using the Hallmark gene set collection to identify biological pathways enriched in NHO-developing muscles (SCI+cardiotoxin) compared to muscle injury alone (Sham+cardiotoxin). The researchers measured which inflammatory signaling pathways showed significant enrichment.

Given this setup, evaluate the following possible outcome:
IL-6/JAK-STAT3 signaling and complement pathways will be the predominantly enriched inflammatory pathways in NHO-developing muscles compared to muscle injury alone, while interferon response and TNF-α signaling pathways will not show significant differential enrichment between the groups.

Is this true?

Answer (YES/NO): NO